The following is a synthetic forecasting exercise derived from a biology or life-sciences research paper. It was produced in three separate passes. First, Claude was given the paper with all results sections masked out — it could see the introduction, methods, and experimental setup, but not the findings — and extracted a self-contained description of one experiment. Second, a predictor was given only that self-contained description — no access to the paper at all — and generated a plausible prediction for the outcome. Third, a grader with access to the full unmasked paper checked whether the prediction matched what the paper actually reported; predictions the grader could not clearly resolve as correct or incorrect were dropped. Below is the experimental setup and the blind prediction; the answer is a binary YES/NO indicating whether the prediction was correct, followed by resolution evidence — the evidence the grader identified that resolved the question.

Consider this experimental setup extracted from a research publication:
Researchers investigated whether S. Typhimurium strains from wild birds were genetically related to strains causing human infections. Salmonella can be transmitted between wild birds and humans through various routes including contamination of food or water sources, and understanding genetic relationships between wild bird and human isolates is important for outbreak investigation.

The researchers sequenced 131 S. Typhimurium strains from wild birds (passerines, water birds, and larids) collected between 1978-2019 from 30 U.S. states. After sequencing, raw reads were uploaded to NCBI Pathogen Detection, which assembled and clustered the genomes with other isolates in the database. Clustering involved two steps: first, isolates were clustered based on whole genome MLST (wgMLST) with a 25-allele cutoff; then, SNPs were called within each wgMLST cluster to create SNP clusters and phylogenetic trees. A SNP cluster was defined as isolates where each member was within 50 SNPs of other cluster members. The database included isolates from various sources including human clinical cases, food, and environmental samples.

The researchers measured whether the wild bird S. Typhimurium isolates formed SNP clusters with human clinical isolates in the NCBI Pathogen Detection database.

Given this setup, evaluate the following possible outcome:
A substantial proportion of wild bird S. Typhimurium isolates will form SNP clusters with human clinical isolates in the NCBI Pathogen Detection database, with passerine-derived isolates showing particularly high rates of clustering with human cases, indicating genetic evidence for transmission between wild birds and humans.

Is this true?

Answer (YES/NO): YES